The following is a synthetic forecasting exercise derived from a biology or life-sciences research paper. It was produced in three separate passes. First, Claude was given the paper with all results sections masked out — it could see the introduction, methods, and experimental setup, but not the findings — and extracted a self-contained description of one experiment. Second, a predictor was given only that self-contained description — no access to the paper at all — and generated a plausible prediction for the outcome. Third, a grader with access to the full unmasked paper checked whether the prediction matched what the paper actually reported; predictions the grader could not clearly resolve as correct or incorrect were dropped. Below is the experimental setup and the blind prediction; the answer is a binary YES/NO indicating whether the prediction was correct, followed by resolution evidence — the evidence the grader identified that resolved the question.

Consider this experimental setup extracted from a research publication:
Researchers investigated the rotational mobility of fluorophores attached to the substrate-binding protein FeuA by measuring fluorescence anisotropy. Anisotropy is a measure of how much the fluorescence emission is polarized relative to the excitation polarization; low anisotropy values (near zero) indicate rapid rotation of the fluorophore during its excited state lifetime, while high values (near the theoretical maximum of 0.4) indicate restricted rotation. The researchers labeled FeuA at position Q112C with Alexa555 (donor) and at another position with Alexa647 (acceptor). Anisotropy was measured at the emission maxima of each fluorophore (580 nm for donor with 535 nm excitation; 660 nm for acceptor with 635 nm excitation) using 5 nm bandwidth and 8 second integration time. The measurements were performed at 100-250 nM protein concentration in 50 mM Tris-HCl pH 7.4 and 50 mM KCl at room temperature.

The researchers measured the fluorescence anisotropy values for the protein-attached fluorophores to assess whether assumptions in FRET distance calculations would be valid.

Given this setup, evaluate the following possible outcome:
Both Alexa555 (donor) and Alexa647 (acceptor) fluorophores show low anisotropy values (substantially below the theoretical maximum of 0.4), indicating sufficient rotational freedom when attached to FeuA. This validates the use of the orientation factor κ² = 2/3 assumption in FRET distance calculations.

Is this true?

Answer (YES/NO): YES